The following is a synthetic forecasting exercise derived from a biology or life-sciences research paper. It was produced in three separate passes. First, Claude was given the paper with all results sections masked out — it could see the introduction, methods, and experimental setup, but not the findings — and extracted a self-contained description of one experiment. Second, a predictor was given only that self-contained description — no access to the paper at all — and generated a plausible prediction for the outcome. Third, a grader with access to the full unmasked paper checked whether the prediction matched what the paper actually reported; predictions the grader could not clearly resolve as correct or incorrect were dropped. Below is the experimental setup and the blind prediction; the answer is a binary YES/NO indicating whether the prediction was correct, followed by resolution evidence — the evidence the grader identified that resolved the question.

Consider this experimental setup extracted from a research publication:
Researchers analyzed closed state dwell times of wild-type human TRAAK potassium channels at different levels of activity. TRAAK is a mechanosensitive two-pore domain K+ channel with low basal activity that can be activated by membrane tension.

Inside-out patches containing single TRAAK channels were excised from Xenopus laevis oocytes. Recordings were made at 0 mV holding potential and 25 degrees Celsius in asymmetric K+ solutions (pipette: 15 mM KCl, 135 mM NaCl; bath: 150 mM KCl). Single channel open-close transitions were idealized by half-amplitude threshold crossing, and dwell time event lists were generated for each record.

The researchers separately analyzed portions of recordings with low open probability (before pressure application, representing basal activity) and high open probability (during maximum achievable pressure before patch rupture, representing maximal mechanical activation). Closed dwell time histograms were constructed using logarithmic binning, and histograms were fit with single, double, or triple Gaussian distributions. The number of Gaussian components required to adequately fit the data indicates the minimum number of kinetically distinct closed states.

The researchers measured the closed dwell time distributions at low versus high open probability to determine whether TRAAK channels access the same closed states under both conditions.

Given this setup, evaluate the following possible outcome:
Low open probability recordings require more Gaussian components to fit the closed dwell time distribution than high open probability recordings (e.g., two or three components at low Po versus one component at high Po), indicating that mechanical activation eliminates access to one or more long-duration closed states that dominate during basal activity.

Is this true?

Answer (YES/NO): YES